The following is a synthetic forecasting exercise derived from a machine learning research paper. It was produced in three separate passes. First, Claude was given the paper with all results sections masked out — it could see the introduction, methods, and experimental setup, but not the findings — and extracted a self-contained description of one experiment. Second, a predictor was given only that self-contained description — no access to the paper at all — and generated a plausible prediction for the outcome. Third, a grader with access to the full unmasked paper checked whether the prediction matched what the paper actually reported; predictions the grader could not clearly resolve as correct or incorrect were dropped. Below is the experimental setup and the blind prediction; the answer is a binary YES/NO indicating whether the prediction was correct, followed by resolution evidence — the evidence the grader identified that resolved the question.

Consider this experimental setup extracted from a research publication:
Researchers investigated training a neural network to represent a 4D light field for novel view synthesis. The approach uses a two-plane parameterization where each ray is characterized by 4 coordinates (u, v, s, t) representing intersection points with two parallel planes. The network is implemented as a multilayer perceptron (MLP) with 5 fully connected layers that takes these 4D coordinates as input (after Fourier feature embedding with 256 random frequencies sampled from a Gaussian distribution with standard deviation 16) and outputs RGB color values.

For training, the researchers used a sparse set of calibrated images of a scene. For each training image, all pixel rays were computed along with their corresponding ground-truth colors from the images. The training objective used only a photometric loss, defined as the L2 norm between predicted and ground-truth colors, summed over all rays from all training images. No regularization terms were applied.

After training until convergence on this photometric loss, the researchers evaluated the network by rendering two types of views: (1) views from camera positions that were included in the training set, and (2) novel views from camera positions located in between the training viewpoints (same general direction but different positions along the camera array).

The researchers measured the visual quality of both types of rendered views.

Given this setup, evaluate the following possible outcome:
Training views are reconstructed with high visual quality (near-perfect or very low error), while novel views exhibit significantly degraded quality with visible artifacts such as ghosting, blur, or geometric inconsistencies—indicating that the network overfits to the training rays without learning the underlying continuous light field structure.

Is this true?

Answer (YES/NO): YES